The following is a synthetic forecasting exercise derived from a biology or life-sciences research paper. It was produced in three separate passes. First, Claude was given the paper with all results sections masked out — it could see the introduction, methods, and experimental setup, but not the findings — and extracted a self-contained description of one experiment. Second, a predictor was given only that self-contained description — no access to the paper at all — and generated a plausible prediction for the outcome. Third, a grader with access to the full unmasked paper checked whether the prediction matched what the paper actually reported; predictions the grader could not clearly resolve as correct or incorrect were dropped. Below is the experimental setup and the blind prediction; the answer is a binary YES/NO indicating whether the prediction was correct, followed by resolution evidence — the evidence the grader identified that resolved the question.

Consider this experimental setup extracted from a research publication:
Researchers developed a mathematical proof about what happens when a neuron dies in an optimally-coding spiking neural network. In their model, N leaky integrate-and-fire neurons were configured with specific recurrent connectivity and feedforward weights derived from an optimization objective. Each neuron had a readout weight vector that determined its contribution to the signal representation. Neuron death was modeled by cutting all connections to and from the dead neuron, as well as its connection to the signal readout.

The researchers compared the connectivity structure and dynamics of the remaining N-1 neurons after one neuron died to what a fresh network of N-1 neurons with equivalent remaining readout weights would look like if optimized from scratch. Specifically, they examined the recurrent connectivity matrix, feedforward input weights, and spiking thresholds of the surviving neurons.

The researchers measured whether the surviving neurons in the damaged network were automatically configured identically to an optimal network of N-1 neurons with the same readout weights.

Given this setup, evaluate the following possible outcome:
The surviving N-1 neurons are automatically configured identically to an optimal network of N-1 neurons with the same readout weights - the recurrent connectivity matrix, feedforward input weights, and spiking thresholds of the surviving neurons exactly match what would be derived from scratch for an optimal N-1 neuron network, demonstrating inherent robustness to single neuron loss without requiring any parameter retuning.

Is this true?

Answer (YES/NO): YES